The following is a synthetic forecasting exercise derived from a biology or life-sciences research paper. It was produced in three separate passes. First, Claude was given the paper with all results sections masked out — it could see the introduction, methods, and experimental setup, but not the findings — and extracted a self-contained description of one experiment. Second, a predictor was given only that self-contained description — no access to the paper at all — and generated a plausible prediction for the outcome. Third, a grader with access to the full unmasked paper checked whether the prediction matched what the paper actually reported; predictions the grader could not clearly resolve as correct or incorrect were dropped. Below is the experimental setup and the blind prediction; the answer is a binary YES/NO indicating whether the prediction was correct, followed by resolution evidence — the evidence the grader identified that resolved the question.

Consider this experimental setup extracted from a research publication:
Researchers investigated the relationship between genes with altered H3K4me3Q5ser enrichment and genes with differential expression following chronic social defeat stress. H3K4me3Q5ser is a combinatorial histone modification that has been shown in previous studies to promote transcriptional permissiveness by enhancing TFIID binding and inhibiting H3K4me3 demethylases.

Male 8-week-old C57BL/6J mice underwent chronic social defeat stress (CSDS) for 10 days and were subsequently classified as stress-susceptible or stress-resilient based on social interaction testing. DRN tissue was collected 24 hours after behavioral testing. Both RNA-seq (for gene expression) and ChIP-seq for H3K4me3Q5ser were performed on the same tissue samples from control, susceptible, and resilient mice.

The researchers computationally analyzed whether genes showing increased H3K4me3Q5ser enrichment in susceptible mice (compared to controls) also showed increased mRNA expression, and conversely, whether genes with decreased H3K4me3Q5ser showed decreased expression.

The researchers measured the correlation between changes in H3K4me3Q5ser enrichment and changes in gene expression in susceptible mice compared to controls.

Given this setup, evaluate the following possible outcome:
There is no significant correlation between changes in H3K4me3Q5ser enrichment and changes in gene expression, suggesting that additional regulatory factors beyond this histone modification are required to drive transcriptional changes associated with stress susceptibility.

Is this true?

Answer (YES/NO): NO